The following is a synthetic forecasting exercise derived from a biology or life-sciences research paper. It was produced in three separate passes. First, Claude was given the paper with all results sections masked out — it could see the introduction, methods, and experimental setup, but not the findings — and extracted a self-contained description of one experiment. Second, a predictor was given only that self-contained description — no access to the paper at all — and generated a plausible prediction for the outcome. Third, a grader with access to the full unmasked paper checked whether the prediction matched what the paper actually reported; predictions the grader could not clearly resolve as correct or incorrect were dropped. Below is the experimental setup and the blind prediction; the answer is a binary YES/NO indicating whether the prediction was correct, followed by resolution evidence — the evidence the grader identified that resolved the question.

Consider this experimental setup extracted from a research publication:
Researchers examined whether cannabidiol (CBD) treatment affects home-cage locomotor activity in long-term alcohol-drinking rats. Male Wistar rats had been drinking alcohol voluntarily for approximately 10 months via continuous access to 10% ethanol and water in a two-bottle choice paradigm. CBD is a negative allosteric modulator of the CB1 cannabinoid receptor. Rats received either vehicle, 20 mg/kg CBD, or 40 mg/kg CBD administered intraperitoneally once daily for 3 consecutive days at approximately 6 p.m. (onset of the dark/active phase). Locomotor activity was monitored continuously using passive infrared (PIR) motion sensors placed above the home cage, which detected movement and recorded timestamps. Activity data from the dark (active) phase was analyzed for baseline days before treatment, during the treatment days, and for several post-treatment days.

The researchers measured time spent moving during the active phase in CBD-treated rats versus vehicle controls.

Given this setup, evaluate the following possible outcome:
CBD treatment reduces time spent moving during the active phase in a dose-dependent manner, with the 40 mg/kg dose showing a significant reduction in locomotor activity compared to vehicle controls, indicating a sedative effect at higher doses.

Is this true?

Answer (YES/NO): NO